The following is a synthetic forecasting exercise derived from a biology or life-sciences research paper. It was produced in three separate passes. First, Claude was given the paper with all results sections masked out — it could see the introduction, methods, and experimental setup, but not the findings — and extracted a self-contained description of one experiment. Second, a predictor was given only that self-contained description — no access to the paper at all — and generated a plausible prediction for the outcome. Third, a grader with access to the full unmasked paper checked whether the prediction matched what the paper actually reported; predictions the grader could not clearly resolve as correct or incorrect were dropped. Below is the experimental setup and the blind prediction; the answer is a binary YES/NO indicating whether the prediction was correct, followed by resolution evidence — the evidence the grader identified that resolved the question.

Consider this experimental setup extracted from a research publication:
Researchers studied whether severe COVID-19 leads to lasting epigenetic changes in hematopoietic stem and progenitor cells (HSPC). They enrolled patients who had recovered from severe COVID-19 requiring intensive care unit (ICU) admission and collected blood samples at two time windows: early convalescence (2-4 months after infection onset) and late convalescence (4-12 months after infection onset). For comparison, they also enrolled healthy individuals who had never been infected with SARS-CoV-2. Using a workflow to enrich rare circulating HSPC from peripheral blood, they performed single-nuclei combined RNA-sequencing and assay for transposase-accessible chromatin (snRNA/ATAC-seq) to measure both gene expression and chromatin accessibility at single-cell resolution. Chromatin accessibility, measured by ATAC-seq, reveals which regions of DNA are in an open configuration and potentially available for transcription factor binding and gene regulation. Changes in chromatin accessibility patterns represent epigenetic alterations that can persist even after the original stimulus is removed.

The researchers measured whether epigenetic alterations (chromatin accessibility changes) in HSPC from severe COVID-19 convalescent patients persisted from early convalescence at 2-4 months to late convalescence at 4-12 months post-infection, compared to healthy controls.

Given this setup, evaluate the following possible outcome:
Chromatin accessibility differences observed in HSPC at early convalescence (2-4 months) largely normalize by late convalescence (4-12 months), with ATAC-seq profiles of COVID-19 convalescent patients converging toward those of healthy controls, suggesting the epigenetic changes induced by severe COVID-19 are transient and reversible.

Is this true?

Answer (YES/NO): NO